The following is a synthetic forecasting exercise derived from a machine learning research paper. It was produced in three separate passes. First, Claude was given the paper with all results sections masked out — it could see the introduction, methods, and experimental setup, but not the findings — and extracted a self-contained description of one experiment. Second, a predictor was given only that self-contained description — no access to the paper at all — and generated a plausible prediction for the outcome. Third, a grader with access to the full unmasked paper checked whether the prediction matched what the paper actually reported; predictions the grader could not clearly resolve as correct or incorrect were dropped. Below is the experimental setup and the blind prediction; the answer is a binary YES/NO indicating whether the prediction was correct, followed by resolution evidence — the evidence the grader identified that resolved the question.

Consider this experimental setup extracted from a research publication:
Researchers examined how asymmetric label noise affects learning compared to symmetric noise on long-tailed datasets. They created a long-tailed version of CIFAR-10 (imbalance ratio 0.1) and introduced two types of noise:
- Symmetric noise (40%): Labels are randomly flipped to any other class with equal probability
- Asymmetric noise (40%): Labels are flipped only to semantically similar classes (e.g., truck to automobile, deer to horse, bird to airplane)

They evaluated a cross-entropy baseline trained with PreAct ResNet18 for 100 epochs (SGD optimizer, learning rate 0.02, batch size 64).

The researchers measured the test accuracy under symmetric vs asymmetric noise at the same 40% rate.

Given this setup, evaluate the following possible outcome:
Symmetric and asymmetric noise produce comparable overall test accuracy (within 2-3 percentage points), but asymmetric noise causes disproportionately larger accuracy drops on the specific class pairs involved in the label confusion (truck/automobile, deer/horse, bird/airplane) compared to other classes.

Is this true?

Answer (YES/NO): NO